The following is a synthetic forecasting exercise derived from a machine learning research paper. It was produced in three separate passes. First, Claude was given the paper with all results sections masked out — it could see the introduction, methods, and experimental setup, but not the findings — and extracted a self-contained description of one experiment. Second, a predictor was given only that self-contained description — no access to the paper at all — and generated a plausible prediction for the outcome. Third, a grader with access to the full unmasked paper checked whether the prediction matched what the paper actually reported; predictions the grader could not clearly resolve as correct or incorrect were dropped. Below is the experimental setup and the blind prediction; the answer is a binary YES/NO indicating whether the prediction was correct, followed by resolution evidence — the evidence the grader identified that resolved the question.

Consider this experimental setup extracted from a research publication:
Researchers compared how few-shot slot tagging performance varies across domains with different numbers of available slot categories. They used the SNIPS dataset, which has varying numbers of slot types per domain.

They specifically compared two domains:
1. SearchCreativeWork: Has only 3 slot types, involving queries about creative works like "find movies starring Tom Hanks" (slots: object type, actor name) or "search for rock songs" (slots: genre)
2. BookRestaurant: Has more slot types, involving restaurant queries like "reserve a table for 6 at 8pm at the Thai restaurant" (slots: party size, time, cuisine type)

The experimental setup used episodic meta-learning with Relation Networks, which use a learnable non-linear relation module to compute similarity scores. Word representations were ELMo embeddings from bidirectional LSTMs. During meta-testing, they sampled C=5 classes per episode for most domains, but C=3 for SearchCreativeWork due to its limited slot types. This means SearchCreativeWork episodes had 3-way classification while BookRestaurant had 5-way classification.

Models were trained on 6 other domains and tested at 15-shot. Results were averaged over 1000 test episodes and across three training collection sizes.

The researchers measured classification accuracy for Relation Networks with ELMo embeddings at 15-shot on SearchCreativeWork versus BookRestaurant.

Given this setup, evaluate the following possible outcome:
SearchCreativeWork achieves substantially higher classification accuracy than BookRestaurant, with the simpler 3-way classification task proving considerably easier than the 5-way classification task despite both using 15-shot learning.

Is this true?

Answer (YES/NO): YES